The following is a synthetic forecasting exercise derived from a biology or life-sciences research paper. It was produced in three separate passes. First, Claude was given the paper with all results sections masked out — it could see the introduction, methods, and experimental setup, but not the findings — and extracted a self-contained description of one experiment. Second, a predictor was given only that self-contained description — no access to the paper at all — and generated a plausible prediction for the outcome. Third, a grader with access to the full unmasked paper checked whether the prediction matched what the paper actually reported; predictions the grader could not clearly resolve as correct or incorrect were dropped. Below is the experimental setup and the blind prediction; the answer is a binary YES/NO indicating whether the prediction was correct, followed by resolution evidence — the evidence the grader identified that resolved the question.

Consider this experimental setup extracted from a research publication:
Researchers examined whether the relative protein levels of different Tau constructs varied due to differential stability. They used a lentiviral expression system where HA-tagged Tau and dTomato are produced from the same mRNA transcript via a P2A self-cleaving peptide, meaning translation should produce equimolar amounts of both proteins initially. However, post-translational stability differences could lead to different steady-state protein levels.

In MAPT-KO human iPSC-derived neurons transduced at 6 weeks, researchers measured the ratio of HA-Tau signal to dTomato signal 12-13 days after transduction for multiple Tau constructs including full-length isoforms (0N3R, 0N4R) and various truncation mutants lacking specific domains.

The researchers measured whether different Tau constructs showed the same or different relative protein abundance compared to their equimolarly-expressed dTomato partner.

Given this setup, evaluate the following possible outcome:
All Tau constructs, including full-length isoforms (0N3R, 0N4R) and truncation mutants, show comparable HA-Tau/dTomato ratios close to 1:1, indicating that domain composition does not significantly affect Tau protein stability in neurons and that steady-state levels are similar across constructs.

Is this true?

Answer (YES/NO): NO